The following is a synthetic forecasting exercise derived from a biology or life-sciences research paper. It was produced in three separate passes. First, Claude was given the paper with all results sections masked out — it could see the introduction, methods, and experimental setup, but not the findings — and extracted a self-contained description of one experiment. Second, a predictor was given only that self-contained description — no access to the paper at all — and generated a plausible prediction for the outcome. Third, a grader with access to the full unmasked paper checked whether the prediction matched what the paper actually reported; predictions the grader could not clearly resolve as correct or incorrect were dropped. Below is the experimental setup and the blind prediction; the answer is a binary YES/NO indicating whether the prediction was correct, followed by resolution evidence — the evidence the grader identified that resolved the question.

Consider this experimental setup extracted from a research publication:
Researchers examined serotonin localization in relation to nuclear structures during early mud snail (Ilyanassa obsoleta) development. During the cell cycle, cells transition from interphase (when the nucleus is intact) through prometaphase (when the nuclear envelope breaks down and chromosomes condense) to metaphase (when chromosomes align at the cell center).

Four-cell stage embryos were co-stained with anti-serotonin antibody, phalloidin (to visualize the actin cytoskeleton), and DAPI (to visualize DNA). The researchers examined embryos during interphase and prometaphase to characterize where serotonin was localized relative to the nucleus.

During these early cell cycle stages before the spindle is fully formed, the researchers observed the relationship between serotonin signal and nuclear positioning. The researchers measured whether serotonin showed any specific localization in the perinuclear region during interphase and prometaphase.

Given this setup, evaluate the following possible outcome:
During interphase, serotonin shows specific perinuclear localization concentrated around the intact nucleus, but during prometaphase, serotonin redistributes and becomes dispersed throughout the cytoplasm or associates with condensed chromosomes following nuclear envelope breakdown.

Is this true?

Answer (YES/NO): NO